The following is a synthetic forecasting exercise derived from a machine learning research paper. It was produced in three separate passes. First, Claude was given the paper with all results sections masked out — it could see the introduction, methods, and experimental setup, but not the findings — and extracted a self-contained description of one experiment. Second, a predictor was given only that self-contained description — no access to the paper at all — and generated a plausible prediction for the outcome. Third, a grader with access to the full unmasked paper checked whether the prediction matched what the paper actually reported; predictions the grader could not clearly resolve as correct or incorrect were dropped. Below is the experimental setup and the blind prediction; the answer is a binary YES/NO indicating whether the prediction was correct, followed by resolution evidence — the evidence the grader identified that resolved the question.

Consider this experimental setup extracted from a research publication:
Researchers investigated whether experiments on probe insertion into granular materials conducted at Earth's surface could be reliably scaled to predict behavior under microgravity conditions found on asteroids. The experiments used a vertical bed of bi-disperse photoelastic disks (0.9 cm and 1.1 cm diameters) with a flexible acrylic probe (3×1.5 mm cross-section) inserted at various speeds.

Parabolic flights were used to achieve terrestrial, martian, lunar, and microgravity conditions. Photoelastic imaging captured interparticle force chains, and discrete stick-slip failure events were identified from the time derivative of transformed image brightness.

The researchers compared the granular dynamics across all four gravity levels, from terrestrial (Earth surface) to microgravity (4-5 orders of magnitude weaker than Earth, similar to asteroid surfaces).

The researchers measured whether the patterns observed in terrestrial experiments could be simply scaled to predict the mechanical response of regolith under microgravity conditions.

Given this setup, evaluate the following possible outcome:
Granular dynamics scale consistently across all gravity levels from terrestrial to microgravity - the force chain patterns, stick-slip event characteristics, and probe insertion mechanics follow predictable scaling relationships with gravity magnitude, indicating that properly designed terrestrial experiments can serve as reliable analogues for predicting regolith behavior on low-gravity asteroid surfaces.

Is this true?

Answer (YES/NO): NO